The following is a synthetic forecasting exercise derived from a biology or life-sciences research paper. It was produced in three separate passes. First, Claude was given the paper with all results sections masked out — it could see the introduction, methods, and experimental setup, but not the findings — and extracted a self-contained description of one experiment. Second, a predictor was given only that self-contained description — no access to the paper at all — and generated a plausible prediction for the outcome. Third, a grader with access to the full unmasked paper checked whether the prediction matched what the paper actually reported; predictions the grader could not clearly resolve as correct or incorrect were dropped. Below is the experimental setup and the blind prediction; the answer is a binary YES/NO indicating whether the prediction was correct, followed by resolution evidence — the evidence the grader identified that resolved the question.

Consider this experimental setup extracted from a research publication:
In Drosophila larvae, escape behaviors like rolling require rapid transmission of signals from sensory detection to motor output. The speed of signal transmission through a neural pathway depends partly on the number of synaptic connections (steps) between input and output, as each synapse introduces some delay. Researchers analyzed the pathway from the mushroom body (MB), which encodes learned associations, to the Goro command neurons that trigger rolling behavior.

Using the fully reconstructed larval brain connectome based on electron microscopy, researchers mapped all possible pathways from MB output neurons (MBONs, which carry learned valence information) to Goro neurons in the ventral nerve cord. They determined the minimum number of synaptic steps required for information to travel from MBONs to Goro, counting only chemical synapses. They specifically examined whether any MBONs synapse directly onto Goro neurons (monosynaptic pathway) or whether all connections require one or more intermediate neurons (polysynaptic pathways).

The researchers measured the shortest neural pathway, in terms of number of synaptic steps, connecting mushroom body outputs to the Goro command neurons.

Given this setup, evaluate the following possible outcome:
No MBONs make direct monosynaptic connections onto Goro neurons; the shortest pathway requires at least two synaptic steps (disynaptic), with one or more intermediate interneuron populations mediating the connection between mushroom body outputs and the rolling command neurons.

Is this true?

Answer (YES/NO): YES